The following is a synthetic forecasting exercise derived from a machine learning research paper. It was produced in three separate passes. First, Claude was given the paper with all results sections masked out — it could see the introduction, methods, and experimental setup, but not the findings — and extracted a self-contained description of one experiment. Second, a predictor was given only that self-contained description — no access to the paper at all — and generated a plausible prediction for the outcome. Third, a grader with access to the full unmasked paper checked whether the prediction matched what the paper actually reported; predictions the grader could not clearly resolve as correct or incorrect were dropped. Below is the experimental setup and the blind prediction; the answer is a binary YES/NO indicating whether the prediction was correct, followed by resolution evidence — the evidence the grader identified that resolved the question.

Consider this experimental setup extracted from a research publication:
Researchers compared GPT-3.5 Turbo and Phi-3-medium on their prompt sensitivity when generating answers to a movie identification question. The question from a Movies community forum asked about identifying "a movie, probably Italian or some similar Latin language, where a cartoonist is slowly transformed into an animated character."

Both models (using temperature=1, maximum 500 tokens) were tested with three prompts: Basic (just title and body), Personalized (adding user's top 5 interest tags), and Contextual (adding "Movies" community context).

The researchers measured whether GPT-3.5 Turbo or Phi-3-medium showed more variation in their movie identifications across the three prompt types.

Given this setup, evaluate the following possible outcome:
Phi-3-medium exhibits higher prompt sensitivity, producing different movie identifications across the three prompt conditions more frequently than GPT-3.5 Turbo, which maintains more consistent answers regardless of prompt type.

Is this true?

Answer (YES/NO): NO